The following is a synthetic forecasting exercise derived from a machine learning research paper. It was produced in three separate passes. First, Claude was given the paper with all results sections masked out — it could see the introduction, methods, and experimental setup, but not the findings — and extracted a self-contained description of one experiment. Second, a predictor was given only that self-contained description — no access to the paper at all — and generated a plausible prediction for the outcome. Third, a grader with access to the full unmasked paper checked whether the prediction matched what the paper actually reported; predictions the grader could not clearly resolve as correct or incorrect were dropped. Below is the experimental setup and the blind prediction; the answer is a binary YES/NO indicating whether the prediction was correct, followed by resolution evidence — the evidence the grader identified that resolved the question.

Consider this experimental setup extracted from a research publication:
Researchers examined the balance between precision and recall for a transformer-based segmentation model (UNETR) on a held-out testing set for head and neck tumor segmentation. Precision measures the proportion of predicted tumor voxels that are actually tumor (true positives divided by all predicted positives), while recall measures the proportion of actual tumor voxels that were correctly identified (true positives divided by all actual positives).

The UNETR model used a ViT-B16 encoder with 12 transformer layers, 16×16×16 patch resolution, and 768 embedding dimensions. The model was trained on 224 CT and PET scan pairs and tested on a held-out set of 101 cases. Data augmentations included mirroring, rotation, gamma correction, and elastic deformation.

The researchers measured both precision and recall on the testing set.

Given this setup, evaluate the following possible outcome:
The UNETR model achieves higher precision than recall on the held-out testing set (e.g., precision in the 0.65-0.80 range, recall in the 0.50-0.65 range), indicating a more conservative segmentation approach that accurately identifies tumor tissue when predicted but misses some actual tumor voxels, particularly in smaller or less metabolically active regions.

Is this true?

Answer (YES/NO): NO